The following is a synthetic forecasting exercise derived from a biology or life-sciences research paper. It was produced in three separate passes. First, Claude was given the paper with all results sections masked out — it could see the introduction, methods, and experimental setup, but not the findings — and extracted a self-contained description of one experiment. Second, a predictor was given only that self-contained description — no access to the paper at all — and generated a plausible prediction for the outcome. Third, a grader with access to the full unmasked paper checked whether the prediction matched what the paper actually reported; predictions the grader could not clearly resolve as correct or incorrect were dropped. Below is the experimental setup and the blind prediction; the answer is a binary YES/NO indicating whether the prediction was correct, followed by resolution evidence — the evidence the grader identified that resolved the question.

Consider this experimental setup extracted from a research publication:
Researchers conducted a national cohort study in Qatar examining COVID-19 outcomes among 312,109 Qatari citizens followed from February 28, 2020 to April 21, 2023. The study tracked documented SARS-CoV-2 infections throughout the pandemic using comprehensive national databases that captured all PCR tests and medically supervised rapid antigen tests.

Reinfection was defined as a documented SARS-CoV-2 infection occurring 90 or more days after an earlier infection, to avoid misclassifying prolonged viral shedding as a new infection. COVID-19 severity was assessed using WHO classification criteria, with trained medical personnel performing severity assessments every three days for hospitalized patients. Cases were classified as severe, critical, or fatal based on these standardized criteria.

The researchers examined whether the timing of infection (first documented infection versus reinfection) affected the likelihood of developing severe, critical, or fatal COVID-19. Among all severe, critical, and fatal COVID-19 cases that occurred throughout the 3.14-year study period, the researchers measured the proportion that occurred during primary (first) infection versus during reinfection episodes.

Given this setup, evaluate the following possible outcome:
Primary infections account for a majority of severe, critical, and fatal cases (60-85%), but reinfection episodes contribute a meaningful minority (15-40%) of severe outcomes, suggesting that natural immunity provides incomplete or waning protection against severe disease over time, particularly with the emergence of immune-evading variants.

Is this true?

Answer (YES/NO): NO